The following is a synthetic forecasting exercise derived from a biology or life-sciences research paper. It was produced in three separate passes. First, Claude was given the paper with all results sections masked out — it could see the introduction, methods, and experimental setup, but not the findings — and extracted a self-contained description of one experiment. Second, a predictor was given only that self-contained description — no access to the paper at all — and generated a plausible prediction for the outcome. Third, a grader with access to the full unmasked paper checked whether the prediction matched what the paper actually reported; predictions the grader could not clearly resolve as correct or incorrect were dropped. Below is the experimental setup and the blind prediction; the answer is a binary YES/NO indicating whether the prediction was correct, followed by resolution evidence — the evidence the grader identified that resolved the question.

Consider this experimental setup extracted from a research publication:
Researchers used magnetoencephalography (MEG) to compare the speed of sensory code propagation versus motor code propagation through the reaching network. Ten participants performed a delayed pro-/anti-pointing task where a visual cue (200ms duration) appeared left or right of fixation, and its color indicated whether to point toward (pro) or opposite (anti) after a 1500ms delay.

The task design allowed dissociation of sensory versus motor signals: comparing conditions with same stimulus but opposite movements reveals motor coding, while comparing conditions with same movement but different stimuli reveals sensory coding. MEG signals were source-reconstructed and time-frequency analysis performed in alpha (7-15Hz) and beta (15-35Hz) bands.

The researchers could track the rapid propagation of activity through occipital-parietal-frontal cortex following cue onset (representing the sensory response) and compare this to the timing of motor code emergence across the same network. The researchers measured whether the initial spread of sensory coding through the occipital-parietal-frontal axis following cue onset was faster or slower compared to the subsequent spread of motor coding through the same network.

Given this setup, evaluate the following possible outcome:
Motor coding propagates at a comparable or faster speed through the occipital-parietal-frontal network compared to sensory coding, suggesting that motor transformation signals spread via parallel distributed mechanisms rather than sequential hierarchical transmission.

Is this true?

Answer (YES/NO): NO